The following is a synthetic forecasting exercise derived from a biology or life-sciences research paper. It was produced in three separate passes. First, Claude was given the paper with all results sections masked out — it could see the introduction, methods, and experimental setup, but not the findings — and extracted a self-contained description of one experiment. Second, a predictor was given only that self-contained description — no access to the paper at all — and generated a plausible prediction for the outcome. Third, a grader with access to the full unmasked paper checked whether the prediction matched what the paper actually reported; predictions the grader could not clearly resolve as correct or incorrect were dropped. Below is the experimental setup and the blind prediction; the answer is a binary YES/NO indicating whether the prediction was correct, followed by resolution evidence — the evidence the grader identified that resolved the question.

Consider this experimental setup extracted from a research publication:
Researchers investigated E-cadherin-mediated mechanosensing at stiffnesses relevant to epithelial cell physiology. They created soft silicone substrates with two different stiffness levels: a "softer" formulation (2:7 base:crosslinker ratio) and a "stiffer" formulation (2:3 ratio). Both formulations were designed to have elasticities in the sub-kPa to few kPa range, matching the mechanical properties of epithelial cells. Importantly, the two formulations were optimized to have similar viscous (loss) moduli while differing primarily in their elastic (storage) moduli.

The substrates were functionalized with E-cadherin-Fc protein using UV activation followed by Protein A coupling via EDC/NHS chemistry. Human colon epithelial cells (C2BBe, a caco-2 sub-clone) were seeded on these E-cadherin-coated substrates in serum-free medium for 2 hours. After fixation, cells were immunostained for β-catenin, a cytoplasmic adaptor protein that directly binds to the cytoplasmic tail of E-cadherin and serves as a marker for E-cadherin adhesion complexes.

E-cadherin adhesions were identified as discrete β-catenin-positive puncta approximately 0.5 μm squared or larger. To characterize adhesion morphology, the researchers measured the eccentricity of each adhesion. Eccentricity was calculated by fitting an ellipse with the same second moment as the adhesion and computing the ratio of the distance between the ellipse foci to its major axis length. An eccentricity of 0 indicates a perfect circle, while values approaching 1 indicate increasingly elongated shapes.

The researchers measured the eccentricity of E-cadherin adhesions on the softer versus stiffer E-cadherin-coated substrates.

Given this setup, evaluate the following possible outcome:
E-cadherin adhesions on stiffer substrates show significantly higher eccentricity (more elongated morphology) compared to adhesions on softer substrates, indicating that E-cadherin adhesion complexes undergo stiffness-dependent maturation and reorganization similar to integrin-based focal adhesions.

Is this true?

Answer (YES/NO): NO